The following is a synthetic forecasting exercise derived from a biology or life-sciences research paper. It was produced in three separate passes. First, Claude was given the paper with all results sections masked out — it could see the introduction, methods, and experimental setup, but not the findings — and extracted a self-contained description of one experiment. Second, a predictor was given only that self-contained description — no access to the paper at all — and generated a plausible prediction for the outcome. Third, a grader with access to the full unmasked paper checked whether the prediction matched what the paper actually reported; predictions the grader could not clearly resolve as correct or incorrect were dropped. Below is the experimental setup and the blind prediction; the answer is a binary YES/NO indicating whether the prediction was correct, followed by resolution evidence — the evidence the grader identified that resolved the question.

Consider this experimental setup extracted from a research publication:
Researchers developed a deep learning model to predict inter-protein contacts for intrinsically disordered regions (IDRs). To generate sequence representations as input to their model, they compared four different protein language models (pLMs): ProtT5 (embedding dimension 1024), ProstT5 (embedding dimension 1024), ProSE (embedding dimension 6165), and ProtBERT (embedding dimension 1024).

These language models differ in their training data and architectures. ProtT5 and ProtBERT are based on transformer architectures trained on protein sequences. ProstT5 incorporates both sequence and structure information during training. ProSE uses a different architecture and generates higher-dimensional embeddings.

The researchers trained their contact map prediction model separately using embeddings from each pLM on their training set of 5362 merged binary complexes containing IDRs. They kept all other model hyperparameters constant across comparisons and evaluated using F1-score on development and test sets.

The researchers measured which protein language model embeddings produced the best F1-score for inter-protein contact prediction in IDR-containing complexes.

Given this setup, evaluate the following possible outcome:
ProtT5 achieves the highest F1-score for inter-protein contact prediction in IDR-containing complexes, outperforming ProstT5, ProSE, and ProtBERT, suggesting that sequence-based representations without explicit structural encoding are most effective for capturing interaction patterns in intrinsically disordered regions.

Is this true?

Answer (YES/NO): YES